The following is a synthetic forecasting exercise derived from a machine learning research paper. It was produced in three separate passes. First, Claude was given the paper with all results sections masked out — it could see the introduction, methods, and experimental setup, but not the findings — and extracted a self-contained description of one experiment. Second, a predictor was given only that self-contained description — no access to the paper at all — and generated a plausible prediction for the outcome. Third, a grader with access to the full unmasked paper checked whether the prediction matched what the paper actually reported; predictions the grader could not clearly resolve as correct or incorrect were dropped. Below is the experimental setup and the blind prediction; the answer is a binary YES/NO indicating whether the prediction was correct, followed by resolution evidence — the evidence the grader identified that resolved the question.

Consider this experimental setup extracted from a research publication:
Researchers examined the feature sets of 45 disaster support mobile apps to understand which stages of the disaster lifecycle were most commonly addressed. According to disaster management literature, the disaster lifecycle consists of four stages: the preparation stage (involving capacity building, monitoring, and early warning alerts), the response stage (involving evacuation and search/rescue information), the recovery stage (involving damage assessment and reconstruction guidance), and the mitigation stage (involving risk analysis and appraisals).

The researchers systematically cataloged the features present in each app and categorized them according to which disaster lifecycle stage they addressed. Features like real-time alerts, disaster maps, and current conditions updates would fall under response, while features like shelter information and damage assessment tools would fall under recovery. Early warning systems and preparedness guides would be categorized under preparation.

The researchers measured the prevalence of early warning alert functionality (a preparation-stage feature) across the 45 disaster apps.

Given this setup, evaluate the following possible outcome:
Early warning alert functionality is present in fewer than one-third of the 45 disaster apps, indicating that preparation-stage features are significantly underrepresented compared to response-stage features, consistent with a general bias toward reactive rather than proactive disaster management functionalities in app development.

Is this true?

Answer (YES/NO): YES